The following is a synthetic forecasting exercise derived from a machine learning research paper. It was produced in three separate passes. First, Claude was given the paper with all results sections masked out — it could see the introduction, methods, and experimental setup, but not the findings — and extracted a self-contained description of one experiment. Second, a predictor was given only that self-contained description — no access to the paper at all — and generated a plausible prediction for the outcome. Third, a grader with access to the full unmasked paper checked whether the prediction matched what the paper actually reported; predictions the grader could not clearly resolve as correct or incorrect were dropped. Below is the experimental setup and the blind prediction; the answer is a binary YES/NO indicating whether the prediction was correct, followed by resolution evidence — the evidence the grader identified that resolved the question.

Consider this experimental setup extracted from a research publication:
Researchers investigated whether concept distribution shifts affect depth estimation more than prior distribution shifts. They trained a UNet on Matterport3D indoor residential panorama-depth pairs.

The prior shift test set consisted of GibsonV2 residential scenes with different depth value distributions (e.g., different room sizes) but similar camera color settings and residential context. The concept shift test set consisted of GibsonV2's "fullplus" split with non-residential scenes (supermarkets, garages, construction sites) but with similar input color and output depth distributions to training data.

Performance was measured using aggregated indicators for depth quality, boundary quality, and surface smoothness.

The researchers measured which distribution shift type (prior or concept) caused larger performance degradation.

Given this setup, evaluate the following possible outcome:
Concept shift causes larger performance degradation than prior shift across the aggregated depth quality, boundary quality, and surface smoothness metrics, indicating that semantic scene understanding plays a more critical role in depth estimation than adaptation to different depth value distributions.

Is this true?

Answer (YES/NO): YES